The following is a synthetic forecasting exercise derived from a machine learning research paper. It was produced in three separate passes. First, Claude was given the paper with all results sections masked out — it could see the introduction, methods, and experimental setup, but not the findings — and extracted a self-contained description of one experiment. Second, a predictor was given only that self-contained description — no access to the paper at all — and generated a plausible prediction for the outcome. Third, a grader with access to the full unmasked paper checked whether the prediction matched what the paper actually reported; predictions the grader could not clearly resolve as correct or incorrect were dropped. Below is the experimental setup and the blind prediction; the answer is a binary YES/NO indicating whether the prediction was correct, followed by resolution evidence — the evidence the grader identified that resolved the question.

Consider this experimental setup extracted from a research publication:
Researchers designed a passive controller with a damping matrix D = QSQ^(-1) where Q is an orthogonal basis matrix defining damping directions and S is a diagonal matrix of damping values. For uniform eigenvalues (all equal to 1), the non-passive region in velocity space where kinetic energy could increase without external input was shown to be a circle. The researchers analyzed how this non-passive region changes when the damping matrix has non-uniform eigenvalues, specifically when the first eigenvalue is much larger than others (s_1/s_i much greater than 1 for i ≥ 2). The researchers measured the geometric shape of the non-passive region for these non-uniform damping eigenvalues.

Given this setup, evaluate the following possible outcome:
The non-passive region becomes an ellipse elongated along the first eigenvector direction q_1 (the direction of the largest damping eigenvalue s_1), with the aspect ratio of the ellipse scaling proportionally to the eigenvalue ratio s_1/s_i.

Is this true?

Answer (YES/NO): NO